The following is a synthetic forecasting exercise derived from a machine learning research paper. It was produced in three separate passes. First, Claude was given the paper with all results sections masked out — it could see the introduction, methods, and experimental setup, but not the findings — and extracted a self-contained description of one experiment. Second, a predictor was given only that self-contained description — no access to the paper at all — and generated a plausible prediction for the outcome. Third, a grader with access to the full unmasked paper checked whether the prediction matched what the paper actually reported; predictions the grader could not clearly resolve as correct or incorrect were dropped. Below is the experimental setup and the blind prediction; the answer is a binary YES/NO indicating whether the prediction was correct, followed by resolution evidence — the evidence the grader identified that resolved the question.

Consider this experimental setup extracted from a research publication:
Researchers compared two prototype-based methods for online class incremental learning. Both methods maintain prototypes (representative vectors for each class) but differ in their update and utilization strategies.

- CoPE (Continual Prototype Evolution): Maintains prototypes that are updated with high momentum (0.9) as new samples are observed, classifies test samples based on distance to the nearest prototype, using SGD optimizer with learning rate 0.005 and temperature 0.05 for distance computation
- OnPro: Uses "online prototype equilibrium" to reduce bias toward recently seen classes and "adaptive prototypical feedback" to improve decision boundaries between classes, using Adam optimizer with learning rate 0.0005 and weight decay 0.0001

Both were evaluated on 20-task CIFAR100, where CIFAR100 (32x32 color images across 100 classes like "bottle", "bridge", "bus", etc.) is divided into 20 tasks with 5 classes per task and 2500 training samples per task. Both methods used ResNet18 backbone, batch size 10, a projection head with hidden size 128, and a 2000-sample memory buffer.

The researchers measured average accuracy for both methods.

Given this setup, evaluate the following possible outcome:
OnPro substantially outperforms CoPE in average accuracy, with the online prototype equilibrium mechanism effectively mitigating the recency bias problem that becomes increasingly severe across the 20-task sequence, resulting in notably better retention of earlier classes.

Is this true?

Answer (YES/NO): YES